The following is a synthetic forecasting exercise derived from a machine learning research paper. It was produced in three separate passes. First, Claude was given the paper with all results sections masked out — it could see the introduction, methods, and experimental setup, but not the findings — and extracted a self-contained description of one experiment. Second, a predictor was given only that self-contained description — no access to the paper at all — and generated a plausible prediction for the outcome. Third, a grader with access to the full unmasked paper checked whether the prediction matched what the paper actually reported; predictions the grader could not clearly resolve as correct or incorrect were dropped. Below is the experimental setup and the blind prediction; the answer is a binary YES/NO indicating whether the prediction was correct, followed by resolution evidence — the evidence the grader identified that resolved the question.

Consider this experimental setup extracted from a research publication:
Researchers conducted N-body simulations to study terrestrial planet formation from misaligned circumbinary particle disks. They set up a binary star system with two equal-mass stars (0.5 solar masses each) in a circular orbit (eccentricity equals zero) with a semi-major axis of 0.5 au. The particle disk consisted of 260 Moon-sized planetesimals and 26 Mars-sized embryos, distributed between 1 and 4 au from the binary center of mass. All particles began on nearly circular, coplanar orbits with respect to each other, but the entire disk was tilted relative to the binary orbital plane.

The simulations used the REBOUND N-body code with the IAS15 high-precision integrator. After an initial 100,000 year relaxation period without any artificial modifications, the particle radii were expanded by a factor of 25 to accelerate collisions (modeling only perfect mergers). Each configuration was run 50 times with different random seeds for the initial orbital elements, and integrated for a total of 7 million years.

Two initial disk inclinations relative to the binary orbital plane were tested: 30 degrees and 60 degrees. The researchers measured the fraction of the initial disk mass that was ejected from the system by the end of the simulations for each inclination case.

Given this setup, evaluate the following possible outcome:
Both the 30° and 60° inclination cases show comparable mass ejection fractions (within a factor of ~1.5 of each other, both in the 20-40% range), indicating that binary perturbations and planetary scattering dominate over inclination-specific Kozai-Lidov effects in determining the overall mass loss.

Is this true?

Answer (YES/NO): NO